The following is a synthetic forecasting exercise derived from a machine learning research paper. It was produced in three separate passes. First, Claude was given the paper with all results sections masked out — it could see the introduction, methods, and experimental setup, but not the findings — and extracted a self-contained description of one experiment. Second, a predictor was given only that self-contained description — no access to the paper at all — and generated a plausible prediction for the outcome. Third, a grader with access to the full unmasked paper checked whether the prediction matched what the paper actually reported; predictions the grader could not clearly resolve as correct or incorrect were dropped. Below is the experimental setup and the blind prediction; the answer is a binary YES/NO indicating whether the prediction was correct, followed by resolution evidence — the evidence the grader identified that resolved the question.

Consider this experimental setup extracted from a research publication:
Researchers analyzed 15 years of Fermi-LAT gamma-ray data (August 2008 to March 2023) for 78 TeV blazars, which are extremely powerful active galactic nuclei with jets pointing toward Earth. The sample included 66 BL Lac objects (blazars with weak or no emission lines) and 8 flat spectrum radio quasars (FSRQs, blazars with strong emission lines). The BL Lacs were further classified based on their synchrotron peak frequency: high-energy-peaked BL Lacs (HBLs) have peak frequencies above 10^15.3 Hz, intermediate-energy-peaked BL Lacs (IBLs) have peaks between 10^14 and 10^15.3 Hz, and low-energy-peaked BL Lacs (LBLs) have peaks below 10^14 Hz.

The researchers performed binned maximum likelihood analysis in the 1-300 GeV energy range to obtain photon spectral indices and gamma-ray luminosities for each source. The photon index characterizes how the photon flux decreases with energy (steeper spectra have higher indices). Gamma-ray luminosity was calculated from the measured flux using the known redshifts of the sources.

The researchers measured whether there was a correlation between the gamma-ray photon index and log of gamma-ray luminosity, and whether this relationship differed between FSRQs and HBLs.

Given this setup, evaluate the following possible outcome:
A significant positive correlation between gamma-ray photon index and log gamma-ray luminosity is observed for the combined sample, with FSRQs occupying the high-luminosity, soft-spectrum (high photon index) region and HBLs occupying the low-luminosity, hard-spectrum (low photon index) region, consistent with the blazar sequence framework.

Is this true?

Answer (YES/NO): NO